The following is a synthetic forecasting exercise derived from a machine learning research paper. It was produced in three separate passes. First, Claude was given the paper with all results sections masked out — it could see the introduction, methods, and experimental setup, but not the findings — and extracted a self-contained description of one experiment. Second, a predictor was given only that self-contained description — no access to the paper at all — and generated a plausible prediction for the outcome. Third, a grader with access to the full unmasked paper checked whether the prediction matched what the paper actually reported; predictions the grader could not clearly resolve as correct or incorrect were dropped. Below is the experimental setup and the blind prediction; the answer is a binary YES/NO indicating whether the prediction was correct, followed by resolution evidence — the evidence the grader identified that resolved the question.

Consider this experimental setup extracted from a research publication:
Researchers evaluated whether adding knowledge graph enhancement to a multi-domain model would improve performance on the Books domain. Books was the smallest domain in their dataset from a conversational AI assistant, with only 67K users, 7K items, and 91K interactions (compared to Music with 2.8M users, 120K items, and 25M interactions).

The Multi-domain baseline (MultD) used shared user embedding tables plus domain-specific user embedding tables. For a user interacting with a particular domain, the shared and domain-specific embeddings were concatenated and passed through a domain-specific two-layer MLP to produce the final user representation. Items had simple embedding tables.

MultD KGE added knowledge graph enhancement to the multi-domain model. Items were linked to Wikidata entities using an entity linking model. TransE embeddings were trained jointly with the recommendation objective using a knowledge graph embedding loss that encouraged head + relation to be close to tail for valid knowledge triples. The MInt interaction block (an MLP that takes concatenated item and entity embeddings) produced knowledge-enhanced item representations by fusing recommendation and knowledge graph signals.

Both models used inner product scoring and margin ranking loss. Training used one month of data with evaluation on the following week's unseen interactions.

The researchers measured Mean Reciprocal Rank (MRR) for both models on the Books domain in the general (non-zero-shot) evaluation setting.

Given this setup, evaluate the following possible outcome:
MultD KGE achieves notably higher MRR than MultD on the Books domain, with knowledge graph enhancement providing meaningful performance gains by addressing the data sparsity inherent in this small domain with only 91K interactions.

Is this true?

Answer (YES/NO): NO